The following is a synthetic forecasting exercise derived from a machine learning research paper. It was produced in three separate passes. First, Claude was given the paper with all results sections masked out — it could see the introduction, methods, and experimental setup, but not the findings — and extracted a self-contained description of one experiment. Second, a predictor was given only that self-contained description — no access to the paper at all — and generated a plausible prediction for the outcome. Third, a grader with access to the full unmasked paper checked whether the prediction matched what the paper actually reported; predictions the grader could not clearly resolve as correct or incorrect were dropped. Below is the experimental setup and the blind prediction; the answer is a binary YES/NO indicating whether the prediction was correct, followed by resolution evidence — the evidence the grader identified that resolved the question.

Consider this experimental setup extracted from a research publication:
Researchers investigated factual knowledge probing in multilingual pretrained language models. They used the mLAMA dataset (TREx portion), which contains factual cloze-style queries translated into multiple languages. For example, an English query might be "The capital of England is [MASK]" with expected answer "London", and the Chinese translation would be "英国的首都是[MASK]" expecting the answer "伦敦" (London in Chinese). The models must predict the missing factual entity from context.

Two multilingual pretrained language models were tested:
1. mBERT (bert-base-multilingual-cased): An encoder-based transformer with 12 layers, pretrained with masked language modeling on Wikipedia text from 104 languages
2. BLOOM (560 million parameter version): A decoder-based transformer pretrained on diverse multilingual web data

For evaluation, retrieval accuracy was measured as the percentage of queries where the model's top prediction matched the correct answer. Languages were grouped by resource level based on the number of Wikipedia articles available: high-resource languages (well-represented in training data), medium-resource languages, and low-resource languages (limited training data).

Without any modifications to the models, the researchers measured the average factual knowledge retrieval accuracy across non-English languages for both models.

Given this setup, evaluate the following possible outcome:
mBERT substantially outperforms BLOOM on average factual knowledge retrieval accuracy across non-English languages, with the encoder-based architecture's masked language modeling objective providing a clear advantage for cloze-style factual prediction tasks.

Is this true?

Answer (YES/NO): NO